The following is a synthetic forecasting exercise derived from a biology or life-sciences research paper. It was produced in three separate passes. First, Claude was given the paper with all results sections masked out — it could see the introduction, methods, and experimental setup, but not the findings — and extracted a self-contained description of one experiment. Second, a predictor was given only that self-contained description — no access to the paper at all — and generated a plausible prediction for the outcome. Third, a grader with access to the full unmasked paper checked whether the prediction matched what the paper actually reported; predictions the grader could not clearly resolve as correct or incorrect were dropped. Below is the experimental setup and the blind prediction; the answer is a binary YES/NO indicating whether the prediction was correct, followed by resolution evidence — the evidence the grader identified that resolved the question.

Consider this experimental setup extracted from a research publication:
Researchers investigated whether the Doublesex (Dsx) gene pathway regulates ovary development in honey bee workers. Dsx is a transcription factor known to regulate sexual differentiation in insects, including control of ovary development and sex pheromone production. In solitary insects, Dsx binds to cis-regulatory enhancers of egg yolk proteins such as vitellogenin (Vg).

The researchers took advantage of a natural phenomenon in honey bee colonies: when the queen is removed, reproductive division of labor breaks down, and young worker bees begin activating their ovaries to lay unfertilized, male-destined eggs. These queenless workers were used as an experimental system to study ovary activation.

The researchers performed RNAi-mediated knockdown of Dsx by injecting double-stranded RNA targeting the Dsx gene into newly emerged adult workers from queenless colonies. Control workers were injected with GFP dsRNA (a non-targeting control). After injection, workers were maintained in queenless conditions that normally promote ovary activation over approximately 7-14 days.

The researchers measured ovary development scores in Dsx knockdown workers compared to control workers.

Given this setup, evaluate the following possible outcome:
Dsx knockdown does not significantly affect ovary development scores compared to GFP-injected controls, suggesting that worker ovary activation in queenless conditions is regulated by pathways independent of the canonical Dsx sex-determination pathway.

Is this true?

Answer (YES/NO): NO